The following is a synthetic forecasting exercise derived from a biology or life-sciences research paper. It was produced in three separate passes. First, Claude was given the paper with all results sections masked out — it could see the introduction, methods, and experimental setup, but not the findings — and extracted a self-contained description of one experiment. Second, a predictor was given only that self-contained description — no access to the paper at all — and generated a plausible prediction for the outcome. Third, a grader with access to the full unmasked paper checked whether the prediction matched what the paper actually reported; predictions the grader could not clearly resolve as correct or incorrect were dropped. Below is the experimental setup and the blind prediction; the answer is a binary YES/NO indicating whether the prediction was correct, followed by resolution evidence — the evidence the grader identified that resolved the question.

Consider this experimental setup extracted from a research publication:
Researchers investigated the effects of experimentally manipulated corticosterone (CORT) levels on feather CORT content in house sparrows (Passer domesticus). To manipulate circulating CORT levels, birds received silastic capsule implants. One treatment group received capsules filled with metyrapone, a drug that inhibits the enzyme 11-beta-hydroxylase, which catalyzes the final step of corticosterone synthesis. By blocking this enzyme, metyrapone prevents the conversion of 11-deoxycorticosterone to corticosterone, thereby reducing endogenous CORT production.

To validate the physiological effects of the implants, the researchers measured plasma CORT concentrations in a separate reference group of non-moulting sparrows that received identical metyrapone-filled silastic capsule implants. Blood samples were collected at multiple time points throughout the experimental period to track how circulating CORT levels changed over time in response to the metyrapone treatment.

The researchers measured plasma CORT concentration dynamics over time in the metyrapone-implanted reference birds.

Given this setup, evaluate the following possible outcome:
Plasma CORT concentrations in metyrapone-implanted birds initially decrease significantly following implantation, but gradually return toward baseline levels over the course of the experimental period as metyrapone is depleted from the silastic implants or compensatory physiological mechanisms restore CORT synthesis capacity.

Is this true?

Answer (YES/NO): NO